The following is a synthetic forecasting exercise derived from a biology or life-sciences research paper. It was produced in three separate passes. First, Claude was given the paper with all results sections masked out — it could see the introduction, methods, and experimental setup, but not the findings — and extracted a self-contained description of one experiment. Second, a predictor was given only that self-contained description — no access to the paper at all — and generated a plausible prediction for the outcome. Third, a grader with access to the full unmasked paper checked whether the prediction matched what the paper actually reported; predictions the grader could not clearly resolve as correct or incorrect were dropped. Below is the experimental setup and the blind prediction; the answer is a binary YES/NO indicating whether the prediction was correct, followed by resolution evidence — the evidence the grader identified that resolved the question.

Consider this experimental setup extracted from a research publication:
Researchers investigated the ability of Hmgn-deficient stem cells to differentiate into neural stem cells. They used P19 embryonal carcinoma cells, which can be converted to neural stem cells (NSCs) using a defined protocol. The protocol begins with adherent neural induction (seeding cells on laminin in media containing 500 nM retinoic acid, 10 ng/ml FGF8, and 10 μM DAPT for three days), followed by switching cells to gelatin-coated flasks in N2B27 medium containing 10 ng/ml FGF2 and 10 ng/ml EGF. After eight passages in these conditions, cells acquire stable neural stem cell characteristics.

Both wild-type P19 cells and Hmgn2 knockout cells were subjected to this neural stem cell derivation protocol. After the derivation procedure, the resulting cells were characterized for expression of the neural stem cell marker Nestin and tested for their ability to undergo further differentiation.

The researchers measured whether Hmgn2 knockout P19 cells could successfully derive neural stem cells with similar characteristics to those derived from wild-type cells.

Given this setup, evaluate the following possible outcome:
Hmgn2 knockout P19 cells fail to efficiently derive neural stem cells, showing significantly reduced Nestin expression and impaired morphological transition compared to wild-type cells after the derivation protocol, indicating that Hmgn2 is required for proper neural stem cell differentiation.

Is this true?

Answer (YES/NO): NO